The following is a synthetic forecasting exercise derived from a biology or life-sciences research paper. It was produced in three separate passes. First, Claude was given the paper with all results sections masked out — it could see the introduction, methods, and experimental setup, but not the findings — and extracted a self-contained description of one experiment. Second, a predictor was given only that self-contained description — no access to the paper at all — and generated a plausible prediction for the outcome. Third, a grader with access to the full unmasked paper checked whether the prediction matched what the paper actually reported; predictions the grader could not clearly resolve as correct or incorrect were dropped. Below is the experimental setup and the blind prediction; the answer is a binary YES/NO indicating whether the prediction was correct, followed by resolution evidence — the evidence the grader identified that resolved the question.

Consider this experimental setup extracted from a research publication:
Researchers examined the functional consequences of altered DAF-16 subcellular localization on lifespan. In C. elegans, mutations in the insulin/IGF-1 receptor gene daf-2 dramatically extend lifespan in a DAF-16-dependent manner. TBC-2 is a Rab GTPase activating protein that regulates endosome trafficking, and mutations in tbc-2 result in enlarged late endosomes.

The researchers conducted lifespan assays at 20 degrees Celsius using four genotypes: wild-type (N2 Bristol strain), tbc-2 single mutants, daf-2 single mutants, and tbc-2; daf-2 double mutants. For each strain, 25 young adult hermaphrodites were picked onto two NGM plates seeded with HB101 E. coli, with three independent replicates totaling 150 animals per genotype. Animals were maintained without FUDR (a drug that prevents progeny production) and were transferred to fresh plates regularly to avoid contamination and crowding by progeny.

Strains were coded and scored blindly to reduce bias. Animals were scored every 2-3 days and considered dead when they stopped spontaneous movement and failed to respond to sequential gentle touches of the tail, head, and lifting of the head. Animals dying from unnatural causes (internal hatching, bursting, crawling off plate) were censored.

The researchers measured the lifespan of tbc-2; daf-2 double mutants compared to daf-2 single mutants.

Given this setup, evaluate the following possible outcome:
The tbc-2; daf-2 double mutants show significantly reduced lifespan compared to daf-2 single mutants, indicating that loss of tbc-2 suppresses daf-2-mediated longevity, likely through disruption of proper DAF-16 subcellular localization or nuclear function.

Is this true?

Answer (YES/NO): YES